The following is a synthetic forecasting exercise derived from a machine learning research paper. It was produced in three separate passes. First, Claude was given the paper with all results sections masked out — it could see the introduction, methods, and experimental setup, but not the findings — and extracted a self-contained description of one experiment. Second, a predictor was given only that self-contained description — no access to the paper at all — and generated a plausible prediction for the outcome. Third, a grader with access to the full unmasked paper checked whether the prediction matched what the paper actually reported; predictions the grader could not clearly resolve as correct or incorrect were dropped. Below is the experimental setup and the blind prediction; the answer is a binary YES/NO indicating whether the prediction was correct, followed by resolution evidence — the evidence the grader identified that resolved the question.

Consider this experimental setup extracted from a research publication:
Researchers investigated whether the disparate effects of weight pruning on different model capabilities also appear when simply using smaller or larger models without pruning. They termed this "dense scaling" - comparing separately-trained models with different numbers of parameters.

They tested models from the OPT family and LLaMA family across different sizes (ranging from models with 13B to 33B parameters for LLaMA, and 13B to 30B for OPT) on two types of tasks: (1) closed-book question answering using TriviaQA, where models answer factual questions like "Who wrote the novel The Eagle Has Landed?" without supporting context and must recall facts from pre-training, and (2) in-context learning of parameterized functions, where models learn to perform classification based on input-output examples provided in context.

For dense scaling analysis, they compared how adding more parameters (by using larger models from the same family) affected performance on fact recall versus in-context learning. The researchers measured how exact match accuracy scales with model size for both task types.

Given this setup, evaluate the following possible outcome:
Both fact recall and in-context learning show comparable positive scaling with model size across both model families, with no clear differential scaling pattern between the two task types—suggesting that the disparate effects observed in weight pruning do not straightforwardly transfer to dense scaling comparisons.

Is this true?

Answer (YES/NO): NO